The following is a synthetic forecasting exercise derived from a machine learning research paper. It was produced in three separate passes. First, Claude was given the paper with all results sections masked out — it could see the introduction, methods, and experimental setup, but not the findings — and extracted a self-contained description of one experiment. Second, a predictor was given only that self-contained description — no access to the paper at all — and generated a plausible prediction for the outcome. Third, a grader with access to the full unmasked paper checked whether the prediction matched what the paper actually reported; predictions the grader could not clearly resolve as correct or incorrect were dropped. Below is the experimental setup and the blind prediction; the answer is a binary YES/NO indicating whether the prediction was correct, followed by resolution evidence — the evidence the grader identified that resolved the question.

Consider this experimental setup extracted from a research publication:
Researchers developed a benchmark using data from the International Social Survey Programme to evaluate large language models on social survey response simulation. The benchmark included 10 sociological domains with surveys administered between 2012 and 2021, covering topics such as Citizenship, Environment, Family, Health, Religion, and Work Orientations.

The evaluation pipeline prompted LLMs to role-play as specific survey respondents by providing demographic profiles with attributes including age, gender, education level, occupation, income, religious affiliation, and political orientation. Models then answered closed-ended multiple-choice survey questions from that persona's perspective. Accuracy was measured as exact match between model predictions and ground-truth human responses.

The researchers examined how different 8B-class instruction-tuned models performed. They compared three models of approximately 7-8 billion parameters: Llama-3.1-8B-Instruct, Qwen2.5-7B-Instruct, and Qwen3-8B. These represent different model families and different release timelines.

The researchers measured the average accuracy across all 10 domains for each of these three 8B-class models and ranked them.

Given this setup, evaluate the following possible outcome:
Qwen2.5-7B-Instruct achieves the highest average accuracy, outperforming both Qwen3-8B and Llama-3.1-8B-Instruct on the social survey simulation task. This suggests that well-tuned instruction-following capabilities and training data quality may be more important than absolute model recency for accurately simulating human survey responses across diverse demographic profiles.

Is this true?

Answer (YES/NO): NO